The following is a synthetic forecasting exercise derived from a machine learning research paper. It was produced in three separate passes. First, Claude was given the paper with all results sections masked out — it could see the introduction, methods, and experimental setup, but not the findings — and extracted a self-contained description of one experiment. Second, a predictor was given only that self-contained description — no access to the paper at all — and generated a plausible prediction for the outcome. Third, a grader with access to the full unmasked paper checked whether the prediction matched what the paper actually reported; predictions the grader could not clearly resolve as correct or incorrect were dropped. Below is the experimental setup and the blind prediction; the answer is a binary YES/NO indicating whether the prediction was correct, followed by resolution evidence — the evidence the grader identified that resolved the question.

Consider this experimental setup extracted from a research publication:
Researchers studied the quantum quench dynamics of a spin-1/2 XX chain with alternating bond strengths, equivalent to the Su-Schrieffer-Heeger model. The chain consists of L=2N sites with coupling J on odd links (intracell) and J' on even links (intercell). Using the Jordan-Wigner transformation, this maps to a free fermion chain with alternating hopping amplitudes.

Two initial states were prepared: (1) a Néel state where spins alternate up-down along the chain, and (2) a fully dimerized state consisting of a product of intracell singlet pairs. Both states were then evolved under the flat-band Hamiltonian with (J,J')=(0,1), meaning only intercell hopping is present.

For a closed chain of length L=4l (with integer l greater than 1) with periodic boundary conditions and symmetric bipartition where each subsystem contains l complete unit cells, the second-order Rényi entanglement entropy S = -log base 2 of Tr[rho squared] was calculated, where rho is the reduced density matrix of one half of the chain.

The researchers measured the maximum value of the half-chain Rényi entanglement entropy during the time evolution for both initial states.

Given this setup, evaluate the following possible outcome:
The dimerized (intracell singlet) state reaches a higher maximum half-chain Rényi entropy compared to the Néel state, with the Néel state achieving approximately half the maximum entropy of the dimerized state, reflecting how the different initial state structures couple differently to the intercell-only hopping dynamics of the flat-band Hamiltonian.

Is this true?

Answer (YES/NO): YES